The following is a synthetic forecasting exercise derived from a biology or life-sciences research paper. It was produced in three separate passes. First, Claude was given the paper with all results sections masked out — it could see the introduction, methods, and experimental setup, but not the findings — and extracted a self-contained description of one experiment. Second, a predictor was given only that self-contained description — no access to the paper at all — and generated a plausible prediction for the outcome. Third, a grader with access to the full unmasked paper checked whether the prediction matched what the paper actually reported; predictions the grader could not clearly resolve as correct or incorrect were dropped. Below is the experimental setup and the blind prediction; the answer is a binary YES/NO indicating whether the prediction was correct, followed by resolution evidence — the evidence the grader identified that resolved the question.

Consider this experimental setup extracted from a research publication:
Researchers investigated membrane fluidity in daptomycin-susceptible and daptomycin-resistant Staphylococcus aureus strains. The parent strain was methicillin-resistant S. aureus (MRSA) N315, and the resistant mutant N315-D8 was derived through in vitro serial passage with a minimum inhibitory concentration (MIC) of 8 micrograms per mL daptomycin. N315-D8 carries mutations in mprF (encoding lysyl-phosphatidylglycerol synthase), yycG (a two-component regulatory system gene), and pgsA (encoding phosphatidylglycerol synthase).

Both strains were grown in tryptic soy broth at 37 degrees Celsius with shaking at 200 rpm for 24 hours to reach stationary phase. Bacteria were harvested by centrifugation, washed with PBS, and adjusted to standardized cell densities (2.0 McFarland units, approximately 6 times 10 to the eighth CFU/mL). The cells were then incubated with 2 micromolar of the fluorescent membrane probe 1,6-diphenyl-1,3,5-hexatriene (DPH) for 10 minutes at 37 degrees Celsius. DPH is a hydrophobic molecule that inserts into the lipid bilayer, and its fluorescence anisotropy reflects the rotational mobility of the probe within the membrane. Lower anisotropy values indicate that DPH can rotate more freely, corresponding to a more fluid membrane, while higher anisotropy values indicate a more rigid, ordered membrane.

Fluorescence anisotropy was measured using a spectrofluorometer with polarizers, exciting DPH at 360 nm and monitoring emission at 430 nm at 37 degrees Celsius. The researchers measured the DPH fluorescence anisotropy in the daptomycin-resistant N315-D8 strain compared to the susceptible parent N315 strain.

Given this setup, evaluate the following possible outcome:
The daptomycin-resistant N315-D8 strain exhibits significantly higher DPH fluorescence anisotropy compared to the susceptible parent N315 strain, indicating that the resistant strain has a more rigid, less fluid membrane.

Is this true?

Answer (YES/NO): NO